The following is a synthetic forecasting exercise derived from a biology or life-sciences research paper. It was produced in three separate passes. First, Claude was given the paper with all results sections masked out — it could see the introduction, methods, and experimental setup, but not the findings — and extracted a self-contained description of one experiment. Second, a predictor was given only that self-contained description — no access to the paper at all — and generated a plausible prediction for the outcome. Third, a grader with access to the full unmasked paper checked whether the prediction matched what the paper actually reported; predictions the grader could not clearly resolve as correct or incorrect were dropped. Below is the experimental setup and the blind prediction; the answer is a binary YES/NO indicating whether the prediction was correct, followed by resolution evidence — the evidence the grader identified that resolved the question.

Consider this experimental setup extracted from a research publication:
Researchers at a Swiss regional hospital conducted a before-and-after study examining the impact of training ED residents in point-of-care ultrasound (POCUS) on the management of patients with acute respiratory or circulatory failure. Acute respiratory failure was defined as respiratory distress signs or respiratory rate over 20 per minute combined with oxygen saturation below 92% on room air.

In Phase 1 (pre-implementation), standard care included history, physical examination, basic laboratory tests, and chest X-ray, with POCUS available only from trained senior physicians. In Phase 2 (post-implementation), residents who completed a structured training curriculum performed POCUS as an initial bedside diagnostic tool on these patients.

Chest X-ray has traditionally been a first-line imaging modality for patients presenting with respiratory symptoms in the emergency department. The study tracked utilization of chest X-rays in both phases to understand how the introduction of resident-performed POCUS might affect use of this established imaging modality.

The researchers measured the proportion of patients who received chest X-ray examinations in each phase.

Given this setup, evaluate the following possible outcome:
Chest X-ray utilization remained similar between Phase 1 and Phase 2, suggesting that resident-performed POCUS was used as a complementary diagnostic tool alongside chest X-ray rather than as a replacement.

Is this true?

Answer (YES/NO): NO